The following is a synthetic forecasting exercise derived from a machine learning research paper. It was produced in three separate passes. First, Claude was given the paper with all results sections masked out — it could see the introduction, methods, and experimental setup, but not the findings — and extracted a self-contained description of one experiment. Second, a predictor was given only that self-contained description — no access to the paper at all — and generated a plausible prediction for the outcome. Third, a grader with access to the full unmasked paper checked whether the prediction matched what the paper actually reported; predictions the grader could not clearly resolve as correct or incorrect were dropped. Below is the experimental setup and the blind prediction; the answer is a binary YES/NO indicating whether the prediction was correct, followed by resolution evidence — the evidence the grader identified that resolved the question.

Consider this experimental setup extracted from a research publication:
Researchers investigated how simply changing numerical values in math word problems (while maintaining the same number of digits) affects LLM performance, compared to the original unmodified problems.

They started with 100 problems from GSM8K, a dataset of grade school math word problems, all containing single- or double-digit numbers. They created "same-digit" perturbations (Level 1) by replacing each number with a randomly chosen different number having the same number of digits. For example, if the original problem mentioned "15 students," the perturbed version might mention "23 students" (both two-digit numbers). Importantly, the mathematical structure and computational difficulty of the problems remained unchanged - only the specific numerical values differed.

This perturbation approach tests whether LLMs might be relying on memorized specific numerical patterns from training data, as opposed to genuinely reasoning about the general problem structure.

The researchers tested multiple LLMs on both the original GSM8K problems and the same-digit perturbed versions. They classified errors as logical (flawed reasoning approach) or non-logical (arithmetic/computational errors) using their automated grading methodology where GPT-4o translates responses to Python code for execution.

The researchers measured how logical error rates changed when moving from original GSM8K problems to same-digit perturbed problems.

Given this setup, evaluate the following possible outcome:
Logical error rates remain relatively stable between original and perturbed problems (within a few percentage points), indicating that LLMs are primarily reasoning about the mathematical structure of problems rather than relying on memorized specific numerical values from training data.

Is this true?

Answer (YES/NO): NO